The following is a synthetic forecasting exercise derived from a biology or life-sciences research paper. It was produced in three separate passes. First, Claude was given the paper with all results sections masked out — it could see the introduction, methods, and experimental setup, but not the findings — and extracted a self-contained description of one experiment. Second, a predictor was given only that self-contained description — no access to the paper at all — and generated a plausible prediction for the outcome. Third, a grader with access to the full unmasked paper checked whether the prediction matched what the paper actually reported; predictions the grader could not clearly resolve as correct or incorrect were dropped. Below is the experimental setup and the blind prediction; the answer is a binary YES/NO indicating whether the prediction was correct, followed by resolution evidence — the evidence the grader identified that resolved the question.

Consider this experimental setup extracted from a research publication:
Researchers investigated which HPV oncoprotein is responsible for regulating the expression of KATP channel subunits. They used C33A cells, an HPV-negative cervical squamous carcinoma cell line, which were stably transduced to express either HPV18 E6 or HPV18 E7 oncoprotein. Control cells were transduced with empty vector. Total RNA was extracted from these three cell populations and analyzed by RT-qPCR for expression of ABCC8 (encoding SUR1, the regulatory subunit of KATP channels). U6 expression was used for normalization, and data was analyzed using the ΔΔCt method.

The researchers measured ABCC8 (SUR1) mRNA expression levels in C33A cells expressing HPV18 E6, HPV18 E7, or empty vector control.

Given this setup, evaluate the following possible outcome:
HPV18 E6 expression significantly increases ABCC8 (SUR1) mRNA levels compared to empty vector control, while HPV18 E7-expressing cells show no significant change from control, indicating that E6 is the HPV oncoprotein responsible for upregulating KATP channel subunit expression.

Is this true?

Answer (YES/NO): NO